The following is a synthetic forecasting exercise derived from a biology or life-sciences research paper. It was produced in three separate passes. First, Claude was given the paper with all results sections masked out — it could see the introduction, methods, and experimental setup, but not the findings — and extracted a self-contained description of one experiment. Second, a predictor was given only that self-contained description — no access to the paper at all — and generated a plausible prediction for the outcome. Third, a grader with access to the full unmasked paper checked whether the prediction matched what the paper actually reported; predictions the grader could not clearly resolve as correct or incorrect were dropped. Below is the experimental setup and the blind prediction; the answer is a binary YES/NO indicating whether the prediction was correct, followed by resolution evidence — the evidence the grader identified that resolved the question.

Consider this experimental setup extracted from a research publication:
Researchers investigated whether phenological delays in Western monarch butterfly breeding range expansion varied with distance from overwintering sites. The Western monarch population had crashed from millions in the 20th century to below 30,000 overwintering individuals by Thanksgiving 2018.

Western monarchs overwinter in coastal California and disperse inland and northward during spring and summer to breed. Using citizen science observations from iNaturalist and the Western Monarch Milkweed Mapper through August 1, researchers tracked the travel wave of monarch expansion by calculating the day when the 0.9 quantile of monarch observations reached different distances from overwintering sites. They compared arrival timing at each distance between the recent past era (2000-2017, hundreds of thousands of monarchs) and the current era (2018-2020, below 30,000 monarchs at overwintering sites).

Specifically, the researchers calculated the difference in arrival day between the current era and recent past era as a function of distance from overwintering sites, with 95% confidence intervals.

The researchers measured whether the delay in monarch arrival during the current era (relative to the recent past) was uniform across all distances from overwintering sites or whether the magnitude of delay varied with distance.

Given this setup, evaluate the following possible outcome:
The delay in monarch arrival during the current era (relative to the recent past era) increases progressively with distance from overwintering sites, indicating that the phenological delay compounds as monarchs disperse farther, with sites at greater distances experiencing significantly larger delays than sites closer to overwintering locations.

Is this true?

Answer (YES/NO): YES